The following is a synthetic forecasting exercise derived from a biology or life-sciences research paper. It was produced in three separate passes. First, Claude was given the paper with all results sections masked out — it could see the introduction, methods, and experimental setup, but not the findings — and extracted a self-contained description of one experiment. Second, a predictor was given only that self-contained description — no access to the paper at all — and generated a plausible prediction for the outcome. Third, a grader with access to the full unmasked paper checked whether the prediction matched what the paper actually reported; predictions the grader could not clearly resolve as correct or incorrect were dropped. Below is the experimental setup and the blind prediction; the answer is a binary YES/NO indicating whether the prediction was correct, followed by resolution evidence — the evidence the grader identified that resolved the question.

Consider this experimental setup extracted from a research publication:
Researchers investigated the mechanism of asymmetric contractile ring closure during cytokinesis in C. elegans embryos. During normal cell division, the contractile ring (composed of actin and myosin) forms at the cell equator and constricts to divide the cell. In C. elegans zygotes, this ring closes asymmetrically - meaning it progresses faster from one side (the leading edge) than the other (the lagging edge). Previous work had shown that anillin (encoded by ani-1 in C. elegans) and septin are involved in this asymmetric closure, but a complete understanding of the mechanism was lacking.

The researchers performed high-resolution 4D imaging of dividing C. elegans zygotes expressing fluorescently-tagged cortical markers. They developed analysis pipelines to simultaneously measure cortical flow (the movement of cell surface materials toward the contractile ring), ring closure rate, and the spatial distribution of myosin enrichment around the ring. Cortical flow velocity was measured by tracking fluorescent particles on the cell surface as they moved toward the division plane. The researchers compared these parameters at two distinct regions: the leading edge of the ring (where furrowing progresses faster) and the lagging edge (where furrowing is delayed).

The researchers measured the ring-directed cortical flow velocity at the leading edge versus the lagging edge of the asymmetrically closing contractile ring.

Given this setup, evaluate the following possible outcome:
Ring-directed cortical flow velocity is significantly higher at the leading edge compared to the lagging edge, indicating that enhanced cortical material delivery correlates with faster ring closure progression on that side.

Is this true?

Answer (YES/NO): YES